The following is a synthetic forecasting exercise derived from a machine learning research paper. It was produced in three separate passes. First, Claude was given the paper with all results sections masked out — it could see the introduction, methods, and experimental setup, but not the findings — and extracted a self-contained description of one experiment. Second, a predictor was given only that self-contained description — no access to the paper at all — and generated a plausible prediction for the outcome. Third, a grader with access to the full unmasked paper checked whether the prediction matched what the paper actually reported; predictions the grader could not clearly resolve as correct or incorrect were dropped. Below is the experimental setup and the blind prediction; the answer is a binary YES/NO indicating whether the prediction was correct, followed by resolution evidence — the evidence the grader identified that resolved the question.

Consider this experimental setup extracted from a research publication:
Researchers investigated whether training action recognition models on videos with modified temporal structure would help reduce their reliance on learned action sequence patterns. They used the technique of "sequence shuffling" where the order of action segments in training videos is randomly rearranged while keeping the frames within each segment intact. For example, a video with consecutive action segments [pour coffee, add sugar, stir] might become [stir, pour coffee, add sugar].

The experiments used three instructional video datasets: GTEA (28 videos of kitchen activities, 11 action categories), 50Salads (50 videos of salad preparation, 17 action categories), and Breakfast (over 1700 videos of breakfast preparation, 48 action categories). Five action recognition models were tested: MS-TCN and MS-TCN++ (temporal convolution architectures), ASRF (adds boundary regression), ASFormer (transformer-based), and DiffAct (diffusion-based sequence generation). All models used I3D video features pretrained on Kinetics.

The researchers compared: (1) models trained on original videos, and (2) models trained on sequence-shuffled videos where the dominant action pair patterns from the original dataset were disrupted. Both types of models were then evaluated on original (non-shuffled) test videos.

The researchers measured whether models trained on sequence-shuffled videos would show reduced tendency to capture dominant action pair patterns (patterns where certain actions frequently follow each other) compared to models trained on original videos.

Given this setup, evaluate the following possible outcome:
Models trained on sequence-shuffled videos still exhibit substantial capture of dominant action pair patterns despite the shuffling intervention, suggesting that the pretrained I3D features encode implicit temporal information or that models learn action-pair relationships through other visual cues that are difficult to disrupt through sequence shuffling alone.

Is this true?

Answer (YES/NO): YES